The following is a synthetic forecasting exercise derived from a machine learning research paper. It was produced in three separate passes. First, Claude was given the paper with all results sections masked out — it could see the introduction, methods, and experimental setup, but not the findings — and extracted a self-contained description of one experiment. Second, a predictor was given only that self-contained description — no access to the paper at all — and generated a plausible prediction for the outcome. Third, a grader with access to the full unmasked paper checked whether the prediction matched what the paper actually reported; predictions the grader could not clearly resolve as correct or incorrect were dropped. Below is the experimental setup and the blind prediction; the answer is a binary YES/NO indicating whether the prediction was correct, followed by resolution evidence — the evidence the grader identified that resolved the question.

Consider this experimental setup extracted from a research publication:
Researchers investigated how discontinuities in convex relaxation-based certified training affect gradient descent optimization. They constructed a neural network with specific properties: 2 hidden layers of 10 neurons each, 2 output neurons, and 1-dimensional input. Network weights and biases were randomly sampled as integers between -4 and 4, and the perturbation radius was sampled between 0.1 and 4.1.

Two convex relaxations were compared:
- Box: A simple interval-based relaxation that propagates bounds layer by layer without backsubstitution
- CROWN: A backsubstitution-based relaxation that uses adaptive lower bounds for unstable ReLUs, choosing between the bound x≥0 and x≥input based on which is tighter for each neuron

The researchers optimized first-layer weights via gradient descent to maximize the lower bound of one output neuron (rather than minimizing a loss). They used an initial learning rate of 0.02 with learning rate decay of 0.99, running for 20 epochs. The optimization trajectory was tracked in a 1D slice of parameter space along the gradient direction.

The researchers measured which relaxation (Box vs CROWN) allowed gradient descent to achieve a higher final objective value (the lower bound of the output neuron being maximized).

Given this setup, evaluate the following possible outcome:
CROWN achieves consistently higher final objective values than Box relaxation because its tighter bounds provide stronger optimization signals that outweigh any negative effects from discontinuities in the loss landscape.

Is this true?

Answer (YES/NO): NO